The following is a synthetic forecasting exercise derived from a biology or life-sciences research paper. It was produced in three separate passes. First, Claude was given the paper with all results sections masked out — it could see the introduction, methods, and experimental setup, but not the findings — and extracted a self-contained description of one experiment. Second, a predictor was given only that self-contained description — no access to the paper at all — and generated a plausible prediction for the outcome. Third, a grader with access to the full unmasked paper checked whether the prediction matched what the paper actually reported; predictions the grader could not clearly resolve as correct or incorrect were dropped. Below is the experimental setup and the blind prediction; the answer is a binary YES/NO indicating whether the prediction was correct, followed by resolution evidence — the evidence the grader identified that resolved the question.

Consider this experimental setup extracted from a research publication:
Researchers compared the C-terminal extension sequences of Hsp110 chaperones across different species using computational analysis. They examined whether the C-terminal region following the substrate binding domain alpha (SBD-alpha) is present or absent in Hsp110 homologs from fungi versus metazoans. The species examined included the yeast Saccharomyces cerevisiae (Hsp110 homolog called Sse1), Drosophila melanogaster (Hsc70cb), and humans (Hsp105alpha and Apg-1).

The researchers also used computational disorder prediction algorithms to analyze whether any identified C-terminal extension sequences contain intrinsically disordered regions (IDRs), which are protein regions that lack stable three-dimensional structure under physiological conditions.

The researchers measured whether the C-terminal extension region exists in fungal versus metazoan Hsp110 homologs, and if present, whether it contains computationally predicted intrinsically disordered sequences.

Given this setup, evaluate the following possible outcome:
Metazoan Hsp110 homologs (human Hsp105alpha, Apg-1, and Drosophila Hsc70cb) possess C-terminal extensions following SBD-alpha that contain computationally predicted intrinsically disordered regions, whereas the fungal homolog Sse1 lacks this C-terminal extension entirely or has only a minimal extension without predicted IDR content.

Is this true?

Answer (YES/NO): YES